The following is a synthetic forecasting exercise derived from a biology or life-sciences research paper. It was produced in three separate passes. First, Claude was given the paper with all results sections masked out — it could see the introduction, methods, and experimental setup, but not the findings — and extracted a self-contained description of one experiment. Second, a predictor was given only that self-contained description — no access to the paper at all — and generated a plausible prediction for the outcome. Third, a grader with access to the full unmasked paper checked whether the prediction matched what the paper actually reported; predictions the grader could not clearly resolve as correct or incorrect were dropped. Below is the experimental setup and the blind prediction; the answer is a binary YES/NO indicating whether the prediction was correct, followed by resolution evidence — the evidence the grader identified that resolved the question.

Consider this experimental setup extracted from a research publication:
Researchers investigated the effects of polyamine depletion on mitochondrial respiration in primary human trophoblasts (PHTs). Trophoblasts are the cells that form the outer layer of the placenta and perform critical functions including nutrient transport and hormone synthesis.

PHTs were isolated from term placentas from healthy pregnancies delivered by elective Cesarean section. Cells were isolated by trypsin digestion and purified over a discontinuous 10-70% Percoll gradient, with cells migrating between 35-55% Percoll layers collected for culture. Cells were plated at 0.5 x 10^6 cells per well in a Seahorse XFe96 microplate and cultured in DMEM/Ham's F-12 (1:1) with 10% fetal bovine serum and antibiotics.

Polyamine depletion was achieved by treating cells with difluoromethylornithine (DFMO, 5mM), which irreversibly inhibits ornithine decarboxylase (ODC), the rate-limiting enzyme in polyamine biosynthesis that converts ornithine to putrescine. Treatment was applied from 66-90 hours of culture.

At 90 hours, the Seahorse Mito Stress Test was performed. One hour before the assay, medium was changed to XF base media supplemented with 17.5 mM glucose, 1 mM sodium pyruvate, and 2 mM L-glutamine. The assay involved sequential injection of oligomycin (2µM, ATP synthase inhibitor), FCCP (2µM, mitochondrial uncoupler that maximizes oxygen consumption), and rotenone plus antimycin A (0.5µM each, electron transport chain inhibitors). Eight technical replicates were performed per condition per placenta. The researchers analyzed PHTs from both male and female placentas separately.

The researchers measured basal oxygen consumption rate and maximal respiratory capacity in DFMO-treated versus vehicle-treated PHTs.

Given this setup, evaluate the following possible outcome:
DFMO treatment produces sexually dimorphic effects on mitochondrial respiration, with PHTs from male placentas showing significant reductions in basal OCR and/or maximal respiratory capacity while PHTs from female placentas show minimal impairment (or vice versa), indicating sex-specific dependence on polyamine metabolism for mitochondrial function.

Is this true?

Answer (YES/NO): YES